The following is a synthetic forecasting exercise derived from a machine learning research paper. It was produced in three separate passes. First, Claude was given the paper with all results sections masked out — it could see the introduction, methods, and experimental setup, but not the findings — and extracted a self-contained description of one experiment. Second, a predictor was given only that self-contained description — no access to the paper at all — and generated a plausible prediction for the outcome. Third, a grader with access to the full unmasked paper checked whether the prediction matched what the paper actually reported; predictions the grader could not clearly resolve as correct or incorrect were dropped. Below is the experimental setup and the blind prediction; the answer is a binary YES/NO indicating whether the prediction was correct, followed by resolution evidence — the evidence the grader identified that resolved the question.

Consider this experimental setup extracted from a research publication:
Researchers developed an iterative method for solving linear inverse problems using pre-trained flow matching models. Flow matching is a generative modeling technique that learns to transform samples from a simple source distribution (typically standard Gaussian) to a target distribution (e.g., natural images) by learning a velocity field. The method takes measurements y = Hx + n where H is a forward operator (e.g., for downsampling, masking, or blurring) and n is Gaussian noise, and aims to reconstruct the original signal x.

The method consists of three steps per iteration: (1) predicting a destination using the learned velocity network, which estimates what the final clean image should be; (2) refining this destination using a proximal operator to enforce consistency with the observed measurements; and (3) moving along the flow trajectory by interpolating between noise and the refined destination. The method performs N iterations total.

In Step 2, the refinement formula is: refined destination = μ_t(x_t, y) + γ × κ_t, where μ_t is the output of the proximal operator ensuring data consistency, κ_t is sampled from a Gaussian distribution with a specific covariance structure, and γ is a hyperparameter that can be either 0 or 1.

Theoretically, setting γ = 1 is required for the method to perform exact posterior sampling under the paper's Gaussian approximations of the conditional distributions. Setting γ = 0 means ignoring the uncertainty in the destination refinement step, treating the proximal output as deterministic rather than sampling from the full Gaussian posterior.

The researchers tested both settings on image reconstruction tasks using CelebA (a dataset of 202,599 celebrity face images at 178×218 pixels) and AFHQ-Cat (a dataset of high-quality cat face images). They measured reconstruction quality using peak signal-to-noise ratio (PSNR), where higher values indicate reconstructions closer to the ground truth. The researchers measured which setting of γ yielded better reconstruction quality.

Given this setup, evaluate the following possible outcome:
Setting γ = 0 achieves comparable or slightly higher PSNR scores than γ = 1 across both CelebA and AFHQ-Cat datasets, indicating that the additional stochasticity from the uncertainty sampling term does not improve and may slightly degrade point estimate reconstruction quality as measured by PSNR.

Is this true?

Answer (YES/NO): YES